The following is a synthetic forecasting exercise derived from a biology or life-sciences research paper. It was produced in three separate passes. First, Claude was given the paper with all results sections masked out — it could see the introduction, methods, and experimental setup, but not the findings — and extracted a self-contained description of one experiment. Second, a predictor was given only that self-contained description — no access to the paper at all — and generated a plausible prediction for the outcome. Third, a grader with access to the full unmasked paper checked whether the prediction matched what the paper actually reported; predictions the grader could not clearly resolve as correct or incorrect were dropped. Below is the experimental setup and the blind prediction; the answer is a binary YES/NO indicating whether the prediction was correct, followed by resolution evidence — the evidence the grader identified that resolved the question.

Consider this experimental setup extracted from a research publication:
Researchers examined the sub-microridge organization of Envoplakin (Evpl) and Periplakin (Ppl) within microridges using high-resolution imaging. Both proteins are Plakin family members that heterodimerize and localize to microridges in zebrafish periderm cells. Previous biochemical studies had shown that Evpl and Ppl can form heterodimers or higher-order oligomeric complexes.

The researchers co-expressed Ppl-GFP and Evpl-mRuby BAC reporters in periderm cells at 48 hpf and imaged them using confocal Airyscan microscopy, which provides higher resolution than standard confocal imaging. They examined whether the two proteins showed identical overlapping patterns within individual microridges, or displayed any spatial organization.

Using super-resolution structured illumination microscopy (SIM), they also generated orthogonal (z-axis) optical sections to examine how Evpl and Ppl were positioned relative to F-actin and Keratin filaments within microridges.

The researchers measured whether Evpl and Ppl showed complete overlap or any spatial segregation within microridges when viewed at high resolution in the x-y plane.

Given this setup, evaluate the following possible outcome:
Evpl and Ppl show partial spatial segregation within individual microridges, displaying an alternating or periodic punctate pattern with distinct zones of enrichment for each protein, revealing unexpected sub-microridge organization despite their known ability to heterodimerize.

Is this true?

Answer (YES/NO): YES